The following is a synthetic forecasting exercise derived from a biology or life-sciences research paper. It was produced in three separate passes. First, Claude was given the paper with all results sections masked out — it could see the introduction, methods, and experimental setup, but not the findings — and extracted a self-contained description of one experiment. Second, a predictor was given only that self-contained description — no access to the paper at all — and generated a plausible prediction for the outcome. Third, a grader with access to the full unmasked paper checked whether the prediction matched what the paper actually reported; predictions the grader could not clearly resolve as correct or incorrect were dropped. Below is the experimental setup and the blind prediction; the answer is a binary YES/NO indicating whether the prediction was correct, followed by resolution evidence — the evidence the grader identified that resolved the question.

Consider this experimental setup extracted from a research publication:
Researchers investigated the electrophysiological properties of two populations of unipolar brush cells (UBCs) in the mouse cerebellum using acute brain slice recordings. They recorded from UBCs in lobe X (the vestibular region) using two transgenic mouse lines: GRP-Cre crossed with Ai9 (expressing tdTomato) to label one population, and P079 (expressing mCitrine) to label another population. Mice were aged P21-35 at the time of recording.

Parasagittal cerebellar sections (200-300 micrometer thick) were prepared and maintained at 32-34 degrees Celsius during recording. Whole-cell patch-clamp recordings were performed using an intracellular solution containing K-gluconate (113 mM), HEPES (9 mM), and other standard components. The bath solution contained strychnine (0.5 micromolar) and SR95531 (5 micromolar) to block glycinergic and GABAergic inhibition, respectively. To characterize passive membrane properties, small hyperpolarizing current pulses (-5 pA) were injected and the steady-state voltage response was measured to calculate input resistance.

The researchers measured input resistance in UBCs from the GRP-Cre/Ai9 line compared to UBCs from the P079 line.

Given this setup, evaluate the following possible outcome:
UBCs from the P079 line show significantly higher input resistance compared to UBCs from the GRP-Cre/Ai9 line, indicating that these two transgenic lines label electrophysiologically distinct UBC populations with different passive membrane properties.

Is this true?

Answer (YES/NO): NO